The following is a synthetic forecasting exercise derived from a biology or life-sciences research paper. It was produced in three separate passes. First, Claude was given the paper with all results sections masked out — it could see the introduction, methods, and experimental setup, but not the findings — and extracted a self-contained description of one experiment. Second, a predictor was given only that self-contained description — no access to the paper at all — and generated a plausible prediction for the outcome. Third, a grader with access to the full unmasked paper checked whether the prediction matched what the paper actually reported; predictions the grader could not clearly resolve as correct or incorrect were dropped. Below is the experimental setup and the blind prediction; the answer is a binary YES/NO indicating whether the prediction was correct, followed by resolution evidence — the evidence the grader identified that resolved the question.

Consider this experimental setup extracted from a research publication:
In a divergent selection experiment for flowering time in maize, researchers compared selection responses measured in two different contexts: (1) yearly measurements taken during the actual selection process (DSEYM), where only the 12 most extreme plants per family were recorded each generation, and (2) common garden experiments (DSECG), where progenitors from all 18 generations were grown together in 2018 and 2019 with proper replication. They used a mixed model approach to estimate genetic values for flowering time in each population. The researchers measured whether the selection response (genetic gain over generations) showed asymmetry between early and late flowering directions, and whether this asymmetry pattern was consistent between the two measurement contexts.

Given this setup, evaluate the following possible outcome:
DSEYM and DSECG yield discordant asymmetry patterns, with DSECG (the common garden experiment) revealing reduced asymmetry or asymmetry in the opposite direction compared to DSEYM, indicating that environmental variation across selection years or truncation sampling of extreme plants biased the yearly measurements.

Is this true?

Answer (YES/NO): NO